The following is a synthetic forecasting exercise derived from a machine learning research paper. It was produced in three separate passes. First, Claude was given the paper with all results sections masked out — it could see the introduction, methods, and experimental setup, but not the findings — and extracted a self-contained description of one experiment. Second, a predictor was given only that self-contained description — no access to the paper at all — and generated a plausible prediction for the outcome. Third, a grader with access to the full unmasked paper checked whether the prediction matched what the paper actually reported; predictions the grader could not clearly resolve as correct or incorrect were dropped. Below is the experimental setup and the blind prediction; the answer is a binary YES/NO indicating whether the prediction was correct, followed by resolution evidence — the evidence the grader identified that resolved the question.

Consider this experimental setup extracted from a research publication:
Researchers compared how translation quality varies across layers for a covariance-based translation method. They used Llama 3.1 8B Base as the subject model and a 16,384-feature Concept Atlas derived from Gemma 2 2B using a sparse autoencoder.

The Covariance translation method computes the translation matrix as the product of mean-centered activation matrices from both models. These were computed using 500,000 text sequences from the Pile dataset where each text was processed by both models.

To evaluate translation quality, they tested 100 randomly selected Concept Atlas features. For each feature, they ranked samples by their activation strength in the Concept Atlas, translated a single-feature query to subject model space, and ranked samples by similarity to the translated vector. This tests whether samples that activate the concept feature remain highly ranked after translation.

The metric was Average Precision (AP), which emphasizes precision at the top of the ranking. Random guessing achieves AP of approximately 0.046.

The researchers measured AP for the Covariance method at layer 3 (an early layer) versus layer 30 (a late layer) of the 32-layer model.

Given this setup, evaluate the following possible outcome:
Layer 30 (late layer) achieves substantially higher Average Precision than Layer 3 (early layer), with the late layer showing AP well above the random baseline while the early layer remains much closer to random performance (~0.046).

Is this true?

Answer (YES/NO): NO